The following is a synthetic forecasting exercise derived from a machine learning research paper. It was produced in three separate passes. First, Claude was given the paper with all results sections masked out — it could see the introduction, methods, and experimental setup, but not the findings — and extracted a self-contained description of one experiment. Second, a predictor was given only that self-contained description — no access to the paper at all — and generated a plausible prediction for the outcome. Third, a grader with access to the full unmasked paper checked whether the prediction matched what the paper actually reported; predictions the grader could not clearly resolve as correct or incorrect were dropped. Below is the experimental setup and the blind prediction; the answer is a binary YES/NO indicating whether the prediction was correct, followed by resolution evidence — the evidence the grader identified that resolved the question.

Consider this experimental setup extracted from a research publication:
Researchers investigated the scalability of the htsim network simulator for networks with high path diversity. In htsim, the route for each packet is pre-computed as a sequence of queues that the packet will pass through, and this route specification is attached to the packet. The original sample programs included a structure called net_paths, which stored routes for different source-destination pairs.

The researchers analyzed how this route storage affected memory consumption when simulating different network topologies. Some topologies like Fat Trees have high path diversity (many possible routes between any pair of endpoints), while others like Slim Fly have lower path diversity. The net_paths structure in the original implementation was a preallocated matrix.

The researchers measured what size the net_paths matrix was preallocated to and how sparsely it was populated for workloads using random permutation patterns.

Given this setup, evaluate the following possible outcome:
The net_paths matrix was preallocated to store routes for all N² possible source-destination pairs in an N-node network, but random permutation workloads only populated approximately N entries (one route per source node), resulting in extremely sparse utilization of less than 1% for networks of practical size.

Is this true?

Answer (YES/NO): YES